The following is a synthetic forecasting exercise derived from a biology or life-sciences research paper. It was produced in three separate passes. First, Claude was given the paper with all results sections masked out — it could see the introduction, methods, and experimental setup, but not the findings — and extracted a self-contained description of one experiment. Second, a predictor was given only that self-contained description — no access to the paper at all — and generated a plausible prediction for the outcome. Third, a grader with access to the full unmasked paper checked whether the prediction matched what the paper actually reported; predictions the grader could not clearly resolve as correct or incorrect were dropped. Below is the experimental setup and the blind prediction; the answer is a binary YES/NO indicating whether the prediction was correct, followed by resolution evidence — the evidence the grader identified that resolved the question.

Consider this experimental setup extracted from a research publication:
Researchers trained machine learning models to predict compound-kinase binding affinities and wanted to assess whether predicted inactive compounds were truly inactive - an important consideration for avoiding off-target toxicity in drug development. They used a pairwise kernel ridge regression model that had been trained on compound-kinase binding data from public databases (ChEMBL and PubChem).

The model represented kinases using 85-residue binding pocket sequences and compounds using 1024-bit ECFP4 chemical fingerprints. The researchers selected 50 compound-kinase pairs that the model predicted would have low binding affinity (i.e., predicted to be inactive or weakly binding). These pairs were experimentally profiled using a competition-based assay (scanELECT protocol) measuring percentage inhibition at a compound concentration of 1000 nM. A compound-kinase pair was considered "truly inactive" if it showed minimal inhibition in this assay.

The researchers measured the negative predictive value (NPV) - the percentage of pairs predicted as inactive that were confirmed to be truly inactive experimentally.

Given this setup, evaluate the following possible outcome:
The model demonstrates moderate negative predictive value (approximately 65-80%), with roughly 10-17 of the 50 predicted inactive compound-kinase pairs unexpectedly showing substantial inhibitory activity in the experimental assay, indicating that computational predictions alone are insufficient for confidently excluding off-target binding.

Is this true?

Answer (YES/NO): YES